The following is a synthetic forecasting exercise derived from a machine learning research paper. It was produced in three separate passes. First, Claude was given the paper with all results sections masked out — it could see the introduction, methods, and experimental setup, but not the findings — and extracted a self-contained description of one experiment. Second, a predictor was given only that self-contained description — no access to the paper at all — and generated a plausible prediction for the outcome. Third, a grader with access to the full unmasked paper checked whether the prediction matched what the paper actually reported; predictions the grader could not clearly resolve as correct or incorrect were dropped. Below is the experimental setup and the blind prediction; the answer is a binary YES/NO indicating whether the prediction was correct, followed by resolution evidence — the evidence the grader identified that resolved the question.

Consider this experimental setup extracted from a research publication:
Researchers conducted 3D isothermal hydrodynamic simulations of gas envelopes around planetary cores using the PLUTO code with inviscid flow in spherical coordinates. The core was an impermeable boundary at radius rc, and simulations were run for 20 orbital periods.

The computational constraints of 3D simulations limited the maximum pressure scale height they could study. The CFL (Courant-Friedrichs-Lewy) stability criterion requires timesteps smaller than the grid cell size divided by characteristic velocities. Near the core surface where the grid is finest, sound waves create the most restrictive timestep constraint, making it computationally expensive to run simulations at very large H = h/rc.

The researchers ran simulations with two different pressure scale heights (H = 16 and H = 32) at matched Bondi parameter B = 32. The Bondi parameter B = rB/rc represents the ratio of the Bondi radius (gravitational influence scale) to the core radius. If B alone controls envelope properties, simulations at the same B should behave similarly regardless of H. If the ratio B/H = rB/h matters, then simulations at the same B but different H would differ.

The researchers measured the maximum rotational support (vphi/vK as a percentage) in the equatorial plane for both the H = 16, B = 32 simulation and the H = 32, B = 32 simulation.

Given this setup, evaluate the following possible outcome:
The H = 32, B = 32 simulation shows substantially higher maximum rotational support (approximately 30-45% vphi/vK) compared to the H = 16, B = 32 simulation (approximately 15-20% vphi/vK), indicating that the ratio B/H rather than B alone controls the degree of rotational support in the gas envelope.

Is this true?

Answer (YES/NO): NO